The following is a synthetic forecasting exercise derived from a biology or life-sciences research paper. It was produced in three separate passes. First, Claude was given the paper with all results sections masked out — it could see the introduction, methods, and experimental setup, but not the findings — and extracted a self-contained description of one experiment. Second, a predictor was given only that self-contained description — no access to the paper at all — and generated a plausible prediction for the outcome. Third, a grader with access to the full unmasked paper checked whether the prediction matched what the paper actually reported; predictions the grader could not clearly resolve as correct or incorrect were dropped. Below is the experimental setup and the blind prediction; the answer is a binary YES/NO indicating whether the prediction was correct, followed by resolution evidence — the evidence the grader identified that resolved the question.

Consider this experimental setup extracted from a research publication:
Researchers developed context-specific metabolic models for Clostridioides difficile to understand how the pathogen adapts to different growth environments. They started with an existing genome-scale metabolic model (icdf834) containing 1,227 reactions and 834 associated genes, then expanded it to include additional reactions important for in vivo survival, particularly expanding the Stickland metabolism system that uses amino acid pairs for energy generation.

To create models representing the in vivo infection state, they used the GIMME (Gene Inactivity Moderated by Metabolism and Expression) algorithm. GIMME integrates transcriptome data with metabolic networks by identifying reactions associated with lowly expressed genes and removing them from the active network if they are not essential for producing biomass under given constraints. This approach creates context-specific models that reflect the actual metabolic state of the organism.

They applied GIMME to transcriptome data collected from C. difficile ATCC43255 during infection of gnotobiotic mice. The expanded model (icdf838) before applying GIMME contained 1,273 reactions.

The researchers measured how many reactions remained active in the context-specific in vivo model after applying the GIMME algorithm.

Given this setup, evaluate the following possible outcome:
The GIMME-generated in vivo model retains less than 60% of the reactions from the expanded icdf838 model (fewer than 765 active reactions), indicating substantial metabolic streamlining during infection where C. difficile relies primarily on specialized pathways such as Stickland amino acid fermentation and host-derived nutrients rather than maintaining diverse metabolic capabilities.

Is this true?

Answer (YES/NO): YES